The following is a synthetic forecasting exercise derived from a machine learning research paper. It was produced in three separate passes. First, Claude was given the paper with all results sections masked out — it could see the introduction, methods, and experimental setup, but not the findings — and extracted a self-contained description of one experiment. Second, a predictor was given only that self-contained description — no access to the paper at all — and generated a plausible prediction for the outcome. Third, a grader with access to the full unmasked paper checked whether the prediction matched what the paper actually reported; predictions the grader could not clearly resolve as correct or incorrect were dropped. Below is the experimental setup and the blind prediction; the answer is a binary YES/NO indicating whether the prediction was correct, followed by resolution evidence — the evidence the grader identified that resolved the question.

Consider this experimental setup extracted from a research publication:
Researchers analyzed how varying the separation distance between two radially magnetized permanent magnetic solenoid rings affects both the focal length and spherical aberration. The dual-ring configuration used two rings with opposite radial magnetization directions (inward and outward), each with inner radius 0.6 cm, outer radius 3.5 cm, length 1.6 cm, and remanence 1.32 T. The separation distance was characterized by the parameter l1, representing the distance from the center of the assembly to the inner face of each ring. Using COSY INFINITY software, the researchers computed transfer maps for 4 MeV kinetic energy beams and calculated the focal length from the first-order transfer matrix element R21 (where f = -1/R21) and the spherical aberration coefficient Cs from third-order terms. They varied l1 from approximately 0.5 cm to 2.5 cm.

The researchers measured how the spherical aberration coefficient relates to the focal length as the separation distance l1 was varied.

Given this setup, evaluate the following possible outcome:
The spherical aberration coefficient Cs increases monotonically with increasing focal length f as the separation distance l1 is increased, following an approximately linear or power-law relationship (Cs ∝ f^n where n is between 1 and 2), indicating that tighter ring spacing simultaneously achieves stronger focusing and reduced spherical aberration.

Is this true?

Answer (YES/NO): NO